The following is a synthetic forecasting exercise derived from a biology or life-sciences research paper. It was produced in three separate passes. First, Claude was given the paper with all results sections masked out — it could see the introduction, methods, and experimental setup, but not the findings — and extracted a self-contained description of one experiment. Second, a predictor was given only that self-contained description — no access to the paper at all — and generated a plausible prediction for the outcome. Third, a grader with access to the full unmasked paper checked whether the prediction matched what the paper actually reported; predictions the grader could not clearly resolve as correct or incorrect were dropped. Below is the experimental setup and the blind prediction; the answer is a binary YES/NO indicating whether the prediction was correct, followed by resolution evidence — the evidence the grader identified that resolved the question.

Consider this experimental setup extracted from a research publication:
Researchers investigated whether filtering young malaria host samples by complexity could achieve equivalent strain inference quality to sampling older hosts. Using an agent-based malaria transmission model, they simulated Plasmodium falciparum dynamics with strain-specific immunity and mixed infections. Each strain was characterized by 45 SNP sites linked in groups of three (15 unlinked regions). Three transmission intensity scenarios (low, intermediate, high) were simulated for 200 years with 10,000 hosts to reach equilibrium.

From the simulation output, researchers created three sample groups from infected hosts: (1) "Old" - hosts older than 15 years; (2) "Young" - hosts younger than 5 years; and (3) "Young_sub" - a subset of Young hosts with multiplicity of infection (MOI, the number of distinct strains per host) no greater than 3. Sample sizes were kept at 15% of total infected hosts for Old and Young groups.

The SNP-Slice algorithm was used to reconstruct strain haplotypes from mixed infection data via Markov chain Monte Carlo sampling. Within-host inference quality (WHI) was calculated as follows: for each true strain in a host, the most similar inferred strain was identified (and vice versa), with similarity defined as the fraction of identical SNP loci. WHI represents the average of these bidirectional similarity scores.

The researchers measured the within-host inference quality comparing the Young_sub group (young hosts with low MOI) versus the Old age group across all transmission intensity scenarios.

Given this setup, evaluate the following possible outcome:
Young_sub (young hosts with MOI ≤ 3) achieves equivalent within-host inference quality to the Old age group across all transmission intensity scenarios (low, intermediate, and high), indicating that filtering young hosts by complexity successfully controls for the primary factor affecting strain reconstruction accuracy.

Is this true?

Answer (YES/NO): NO